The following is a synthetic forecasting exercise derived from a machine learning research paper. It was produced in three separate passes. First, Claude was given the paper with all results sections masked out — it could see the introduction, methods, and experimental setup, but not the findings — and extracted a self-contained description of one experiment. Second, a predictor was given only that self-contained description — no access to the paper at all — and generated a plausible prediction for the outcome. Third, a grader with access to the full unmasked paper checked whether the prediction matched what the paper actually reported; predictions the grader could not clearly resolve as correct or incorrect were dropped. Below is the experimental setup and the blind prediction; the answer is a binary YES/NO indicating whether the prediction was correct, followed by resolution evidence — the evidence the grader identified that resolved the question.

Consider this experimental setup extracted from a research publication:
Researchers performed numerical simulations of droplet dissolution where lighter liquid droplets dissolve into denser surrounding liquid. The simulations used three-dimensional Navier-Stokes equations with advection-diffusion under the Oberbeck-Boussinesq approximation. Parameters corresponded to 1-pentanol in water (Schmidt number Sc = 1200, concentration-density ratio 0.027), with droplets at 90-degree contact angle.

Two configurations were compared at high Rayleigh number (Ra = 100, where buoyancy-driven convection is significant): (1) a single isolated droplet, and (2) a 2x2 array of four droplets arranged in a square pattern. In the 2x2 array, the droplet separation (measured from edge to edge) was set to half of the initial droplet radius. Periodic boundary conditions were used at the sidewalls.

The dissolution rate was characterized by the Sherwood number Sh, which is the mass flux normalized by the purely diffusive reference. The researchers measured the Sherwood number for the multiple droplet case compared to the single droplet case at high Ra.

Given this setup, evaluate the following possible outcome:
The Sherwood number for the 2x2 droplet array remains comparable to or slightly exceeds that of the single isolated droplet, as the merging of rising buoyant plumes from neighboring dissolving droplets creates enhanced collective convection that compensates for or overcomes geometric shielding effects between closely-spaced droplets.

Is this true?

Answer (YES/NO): YES